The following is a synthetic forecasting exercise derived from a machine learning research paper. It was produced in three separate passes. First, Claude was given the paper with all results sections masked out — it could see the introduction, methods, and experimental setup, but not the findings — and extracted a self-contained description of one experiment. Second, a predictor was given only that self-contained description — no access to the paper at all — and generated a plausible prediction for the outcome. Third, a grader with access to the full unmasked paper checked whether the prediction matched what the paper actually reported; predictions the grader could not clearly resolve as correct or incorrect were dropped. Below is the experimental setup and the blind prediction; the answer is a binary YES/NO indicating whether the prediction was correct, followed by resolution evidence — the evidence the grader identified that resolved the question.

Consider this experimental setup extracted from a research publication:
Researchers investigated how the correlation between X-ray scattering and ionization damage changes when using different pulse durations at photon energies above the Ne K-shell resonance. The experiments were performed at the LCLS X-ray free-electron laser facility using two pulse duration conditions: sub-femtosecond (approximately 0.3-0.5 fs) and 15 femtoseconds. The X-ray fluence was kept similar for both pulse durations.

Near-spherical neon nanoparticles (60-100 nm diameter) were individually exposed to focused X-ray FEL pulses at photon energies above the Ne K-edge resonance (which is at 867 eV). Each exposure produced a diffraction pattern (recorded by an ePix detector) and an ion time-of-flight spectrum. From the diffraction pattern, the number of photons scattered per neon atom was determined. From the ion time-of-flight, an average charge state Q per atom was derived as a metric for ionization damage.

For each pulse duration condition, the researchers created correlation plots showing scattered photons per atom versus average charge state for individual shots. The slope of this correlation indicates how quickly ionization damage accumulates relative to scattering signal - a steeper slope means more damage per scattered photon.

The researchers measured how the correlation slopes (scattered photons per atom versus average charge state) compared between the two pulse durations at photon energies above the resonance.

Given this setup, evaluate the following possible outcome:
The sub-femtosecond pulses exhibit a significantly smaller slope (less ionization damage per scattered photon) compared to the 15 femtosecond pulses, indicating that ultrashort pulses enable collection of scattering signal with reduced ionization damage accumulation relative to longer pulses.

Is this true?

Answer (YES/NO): NO